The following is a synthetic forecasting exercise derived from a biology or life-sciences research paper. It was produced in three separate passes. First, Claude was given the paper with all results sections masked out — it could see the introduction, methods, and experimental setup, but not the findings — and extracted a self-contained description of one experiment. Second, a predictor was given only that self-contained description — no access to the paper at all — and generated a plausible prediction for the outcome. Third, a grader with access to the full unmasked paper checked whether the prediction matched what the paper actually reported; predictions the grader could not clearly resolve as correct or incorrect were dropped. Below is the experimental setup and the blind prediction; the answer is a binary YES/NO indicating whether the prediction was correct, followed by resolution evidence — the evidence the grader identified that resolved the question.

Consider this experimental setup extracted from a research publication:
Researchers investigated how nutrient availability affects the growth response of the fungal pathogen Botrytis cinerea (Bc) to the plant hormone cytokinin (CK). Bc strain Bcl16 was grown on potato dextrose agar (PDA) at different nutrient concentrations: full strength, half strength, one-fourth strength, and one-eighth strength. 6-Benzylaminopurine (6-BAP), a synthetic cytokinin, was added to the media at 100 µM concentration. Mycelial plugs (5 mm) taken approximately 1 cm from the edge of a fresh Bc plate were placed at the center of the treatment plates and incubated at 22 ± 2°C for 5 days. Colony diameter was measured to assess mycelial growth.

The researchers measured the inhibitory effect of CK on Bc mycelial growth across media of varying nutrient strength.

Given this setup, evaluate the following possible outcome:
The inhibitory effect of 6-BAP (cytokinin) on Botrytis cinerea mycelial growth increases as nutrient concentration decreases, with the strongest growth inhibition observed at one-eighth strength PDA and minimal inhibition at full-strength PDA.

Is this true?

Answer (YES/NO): NO